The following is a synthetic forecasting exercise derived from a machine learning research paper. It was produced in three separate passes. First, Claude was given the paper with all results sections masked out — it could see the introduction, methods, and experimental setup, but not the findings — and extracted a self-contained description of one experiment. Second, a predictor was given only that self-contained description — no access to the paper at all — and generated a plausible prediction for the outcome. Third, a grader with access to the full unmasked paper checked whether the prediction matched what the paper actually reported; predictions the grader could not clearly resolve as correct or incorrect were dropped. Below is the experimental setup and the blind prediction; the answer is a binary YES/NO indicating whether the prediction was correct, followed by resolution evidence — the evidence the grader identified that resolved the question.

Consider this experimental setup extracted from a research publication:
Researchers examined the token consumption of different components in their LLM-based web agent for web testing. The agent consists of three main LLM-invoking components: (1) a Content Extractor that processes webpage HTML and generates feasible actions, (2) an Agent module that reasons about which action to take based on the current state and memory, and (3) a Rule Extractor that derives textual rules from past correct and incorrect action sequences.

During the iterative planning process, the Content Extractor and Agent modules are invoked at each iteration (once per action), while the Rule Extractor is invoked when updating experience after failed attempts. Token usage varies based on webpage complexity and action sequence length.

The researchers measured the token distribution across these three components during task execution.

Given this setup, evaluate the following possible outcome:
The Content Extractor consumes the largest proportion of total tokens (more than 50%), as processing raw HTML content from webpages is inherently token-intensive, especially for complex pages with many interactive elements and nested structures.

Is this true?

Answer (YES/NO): NO